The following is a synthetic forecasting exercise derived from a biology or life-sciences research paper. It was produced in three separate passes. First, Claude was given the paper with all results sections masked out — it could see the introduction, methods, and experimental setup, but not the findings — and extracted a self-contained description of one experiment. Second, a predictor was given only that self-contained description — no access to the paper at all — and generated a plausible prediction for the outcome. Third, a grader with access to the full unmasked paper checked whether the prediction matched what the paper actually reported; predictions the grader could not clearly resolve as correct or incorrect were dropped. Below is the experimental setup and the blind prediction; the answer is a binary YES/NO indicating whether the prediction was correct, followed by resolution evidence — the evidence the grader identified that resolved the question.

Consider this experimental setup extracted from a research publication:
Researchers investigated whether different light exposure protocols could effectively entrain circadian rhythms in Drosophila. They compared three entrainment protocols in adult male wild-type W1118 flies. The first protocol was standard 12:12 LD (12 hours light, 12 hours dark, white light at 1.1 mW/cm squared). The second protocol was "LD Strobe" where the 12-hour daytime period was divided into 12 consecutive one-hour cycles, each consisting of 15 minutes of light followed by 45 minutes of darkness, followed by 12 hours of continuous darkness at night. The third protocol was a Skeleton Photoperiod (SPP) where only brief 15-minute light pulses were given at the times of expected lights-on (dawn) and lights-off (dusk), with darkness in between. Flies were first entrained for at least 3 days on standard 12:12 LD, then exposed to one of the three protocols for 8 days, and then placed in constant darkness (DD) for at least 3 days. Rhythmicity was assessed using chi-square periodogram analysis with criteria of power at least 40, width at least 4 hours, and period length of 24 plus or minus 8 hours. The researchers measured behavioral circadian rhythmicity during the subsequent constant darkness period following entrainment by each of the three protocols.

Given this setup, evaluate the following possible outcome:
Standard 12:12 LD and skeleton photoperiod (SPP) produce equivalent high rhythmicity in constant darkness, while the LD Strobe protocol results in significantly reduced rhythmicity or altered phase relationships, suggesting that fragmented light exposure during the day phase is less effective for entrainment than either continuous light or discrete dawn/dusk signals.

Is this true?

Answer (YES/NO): NO